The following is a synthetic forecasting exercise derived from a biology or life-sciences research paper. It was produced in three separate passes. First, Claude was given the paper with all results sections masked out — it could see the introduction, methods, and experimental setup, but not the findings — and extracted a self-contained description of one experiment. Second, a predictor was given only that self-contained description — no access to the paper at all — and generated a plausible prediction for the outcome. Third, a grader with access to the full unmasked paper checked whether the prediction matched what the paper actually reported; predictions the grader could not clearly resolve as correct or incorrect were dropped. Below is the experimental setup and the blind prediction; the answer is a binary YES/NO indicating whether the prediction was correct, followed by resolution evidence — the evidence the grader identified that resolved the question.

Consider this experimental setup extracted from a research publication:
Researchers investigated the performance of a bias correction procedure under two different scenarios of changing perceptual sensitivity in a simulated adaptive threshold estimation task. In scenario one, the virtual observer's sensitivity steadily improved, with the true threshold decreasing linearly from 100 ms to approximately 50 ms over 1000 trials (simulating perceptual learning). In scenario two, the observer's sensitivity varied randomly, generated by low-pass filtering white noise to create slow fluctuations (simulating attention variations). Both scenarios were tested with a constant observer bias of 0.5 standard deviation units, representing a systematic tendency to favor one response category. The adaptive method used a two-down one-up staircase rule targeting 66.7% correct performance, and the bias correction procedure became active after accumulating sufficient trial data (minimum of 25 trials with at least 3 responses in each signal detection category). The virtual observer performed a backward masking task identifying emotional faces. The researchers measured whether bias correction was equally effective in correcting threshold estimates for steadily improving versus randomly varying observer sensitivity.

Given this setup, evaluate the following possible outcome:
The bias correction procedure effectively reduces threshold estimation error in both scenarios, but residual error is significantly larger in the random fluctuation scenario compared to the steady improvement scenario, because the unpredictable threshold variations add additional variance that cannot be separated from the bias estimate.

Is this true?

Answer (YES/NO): NO